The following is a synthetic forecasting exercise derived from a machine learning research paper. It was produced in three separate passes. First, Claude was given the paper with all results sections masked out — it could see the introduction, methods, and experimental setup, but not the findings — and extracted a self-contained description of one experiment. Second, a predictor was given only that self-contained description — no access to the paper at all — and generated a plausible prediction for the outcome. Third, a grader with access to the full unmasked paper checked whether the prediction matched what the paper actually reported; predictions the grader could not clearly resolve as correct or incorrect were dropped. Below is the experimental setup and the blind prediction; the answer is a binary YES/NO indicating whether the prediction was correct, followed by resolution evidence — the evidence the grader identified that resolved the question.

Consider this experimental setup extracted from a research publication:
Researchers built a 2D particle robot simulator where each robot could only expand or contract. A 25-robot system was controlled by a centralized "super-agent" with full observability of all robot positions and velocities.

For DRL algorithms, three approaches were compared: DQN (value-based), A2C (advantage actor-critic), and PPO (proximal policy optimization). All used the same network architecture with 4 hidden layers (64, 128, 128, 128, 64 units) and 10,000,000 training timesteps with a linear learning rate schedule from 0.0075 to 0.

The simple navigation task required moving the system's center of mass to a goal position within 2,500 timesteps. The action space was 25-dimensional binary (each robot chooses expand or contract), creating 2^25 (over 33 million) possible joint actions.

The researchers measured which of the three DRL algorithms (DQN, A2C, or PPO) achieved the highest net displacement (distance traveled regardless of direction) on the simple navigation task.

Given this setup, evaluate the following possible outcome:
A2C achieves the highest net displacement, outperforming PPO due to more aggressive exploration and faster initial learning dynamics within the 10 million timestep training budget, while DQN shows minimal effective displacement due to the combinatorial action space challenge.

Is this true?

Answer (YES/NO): NO